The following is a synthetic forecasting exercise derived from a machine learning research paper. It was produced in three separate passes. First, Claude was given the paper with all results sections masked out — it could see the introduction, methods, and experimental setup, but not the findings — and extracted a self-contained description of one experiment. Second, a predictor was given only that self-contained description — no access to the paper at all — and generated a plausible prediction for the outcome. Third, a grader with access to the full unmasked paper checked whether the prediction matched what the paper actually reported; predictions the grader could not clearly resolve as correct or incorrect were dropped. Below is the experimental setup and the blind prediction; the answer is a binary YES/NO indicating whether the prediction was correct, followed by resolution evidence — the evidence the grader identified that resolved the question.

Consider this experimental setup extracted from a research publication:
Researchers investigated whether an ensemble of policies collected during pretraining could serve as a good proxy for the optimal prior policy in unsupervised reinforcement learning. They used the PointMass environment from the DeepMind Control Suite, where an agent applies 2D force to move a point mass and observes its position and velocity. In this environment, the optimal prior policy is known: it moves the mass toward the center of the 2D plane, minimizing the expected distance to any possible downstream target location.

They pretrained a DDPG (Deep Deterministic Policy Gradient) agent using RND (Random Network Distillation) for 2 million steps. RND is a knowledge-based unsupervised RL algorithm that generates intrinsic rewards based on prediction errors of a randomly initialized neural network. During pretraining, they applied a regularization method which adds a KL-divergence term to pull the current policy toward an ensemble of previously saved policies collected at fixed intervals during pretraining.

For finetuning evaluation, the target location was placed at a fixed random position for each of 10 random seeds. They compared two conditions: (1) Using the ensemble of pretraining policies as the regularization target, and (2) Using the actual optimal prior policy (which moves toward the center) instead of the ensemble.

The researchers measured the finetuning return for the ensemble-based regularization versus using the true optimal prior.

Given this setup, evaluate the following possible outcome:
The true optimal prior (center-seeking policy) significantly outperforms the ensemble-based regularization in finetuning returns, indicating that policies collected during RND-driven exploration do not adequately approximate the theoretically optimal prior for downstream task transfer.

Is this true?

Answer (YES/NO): NO